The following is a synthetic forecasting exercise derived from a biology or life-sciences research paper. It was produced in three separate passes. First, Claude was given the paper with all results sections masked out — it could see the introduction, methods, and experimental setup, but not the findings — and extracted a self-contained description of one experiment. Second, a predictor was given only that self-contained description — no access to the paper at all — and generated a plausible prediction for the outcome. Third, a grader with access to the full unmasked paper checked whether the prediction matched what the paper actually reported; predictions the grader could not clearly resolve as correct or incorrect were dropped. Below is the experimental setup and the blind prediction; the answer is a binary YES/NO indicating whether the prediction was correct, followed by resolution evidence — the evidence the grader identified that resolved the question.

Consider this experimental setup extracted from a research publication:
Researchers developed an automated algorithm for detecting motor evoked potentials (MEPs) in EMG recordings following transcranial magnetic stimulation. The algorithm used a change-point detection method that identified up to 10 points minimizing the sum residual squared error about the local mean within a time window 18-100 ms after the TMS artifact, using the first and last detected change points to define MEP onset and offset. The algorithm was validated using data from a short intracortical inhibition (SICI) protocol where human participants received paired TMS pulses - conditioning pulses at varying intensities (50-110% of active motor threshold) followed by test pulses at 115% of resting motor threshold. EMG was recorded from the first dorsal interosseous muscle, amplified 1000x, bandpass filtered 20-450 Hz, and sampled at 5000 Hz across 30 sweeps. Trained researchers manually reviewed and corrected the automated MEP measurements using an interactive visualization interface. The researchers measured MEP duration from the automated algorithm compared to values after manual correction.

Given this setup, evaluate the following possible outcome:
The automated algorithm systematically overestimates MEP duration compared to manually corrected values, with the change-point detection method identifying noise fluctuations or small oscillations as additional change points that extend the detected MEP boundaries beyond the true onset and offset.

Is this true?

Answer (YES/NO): NO